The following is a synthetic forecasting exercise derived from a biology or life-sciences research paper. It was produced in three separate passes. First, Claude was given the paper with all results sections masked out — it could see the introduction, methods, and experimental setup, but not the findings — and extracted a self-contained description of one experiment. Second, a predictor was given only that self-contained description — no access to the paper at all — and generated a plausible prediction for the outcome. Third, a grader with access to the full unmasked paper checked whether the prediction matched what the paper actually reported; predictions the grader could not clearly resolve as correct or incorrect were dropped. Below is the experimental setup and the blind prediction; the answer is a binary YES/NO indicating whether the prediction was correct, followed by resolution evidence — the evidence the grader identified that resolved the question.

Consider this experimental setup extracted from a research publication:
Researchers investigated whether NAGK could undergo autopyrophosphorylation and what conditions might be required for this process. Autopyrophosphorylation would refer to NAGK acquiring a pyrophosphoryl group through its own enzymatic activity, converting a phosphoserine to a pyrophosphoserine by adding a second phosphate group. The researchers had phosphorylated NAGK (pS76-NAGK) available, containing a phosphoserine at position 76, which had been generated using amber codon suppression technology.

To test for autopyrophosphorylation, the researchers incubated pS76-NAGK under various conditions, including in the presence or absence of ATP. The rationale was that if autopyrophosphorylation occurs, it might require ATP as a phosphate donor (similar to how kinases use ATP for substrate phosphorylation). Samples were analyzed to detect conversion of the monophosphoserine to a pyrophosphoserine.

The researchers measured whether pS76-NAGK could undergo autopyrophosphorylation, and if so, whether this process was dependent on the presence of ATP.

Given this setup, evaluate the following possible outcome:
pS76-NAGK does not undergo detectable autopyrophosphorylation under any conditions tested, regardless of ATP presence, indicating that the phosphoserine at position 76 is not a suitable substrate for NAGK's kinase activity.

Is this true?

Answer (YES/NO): NO